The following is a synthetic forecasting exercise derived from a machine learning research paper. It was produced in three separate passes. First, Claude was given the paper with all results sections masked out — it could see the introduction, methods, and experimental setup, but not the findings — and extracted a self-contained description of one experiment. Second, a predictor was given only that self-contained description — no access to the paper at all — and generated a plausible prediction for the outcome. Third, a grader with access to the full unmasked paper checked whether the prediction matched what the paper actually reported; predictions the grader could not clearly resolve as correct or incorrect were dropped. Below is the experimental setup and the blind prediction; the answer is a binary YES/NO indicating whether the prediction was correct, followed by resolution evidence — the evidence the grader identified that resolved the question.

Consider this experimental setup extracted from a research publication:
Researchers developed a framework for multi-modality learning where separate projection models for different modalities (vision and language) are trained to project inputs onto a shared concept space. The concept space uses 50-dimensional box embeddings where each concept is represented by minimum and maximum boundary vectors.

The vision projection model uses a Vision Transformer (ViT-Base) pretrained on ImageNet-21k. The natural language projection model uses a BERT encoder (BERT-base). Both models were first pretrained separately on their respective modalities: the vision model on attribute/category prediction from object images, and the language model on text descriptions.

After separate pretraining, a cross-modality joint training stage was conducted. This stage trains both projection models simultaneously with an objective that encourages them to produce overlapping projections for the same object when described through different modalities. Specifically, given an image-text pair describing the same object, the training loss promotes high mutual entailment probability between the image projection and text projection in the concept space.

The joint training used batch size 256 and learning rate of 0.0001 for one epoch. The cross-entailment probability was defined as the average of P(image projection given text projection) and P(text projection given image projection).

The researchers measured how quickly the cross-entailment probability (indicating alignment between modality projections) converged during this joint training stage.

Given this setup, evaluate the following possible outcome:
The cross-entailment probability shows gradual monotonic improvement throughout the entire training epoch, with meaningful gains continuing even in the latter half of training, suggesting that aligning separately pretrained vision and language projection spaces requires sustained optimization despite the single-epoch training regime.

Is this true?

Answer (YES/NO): NO